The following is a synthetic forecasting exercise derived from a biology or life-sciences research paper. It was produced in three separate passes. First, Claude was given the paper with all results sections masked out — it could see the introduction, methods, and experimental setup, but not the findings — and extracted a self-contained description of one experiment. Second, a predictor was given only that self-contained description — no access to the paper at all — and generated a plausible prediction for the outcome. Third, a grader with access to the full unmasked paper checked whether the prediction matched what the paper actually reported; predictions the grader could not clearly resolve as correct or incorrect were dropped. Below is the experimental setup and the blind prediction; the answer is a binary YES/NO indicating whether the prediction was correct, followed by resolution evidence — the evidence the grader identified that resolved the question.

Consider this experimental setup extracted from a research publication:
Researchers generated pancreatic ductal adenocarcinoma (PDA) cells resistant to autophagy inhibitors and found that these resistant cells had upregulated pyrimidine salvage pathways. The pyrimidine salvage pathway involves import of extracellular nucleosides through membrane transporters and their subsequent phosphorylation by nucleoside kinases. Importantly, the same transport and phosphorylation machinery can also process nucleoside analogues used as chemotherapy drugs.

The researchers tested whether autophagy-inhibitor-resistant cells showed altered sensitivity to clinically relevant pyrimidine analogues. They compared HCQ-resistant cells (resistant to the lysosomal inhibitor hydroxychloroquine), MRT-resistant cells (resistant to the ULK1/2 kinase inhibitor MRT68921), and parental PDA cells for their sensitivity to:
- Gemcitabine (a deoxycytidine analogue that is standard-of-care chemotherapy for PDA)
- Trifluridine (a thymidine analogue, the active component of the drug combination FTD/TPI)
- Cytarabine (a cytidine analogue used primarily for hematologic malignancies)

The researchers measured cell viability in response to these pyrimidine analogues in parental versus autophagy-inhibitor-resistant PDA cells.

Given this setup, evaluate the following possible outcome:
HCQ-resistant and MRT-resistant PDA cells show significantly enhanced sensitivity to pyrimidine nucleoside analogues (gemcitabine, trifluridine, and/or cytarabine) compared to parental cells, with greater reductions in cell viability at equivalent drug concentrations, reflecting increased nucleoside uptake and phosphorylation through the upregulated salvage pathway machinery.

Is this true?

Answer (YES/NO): YES